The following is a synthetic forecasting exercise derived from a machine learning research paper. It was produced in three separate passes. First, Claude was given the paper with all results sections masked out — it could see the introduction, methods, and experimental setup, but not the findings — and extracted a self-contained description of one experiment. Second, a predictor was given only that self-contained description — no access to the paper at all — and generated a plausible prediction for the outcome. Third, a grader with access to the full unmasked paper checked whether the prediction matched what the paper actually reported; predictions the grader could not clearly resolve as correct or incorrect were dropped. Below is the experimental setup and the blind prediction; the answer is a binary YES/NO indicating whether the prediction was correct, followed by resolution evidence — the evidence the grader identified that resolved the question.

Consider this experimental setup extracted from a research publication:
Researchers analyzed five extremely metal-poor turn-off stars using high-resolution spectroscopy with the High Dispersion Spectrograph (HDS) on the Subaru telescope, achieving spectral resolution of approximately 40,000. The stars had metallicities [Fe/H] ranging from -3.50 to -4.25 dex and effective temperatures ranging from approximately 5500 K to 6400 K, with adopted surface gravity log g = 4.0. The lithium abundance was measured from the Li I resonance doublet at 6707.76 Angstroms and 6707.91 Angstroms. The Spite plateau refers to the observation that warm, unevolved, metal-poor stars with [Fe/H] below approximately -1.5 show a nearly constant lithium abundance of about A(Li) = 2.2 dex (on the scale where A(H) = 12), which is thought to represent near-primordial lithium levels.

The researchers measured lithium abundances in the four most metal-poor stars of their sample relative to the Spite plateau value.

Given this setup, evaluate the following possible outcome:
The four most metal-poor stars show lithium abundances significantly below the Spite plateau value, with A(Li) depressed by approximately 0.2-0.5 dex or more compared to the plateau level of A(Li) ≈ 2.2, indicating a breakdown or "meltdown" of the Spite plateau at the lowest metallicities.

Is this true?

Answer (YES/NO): YES